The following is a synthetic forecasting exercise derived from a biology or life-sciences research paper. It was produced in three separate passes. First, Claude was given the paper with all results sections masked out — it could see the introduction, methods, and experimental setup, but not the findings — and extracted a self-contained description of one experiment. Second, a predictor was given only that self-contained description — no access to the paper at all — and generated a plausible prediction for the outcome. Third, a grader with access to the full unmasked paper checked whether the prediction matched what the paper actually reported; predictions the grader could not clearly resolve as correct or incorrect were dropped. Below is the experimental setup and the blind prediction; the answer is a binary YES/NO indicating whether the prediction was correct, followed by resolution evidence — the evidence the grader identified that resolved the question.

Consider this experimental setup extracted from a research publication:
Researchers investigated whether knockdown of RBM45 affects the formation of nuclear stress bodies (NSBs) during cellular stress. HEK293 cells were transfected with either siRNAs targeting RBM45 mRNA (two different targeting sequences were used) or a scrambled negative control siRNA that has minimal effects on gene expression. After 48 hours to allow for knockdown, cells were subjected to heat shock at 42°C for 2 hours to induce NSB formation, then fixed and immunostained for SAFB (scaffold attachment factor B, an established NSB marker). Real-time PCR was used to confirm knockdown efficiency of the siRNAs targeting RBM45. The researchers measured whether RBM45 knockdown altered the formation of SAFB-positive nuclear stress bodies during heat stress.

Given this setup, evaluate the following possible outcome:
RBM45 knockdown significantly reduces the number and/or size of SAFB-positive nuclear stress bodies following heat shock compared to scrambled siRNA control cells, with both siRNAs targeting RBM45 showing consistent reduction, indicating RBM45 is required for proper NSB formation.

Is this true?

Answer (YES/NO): NO